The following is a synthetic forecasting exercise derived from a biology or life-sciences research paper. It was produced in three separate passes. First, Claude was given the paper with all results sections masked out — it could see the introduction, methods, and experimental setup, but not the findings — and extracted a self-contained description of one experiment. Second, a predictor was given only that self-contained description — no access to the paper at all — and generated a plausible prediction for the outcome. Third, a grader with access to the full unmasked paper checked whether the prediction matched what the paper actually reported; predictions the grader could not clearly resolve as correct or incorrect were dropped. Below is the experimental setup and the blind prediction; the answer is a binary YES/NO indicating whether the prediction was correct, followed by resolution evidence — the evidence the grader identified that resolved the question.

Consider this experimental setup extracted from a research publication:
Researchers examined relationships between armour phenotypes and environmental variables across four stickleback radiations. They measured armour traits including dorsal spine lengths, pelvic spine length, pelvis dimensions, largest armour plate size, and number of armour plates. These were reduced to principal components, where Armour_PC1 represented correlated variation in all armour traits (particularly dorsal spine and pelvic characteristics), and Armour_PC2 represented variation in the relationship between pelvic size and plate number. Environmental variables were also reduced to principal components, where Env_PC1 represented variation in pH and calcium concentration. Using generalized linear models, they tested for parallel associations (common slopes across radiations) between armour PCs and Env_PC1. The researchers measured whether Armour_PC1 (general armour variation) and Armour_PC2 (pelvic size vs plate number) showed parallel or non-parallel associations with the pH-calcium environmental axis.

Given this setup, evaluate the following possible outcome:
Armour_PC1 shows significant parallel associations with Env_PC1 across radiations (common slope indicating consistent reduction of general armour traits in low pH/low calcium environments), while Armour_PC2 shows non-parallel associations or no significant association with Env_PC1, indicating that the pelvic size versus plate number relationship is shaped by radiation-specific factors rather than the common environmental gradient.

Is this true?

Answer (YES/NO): YES